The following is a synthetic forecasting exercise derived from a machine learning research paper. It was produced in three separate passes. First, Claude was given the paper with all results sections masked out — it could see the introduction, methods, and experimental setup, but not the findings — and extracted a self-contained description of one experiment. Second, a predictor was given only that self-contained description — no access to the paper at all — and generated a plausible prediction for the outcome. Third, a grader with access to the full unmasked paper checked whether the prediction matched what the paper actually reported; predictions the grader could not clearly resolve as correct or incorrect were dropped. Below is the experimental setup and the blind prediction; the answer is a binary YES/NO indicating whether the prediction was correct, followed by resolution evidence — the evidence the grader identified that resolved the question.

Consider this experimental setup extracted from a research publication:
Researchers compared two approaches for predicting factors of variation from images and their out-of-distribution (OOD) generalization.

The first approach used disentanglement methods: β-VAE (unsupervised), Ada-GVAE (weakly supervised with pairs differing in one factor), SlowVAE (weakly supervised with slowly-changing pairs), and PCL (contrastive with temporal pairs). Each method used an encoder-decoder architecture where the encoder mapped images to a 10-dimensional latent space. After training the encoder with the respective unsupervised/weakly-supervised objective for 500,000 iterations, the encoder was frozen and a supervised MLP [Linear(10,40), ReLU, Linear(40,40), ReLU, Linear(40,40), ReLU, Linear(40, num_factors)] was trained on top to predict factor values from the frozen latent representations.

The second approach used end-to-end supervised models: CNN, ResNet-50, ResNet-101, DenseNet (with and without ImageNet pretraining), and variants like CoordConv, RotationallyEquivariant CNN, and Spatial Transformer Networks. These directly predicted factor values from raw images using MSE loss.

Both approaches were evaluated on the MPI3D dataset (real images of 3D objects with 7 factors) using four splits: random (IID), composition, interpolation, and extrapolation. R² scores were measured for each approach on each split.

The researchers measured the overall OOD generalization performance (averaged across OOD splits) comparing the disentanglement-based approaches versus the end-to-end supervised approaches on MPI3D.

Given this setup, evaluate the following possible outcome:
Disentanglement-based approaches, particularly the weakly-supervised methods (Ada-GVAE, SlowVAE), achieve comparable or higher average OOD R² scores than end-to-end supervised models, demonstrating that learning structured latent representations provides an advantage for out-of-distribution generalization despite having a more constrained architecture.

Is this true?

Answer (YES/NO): NO